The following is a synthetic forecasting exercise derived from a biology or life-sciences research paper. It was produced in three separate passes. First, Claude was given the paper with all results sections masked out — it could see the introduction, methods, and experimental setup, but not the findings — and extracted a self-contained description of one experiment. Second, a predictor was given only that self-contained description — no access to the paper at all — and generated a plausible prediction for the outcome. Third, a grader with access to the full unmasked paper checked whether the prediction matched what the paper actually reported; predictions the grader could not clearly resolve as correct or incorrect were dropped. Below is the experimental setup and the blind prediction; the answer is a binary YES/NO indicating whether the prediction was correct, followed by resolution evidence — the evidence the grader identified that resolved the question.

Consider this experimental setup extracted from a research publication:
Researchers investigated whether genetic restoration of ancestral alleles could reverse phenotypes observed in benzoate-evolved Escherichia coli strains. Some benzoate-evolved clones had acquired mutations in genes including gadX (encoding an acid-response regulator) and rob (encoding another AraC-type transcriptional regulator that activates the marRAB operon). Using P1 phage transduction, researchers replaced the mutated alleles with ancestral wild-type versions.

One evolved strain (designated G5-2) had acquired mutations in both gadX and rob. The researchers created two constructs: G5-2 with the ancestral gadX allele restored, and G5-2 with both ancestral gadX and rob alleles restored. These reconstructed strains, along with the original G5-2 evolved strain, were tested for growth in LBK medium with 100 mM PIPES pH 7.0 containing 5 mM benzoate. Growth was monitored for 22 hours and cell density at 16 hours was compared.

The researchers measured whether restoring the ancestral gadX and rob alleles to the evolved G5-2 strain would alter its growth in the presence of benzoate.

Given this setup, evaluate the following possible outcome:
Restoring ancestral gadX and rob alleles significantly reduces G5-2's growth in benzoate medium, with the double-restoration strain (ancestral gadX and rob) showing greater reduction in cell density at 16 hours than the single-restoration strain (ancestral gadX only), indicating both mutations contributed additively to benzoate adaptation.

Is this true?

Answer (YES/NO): NO